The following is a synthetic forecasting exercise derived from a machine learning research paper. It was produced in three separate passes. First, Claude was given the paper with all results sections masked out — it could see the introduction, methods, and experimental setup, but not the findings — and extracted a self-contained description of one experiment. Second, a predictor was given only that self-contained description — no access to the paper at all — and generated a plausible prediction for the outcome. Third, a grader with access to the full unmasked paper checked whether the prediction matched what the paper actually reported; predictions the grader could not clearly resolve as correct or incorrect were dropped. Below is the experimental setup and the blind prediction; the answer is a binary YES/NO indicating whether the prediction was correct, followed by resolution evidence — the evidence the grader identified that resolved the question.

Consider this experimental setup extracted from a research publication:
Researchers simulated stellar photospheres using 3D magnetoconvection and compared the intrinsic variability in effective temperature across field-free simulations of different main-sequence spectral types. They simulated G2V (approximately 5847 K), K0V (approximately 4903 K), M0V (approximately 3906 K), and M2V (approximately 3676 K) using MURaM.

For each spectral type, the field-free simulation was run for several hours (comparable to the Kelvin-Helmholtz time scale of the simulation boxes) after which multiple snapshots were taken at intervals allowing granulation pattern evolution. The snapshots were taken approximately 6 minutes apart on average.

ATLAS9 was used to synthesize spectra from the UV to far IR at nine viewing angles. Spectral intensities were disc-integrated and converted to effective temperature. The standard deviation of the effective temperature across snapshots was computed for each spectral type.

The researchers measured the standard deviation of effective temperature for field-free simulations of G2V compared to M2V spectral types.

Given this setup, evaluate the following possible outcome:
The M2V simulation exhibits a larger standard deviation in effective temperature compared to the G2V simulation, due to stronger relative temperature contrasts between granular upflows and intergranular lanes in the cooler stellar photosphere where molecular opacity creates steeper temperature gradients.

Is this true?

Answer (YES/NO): NO